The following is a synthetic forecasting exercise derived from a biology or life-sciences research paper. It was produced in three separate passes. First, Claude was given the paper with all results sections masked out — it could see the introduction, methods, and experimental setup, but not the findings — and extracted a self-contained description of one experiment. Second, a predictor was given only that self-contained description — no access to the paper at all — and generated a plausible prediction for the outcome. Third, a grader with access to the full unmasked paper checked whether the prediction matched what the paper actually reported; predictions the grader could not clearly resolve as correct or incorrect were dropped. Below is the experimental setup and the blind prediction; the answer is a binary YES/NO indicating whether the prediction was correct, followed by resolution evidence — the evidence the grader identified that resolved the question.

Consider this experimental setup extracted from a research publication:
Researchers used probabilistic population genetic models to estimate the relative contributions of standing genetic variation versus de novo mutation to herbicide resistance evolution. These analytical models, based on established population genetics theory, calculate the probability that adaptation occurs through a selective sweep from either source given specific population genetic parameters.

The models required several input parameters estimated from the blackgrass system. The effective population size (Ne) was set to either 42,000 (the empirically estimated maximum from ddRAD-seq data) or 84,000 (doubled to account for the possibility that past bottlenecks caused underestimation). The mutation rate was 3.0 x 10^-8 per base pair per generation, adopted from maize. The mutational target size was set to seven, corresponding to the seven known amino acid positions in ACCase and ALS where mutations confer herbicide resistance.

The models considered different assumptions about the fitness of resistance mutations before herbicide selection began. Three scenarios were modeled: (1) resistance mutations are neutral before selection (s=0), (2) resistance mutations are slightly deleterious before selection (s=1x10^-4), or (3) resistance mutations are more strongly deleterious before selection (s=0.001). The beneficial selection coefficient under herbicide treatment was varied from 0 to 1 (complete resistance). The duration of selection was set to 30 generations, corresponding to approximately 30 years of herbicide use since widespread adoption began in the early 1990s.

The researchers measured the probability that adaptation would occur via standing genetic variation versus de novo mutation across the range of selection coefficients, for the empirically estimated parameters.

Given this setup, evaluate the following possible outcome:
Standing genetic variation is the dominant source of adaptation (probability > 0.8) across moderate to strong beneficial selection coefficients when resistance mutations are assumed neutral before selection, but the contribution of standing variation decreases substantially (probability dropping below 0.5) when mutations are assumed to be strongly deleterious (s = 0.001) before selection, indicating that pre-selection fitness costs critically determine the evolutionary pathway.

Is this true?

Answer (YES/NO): NO